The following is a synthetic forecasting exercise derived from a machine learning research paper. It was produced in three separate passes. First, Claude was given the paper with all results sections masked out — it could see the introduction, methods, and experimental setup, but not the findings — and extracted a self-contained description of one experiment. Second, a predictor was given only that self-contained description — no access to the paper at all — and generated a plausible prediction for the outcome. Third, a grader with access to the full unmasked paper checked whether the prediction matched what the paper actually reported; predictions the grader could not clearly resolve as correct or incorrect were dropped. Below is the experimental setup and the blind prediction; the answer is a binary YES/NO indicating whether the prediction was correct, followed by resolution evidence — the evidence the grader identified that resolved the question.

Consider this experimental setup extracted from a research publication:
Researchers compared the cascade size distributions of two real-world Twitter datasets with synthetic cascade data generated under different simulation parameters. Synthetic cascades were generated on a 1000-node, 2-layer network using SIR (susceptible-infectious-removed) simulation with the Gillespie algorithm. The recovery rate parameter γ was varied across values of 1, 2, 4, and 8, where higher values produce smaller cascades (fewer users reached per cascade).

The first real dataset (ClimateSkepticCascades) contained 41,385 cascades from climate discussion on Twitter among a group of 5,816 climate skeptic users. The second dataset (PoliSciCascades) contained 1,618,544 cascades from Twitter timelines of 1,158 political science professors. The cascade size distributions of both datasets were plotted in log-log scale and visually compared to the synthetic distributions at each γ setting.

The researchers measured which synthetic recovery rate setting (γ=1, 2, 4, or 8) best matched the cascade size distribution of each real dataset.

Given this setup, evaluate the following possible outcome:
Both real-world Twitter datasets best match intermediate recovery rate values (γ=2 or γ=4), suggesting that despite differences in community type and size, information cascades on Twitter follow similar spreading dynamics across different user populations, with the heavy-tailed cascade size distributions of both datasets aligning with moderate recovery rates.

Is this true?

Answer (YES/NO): NO